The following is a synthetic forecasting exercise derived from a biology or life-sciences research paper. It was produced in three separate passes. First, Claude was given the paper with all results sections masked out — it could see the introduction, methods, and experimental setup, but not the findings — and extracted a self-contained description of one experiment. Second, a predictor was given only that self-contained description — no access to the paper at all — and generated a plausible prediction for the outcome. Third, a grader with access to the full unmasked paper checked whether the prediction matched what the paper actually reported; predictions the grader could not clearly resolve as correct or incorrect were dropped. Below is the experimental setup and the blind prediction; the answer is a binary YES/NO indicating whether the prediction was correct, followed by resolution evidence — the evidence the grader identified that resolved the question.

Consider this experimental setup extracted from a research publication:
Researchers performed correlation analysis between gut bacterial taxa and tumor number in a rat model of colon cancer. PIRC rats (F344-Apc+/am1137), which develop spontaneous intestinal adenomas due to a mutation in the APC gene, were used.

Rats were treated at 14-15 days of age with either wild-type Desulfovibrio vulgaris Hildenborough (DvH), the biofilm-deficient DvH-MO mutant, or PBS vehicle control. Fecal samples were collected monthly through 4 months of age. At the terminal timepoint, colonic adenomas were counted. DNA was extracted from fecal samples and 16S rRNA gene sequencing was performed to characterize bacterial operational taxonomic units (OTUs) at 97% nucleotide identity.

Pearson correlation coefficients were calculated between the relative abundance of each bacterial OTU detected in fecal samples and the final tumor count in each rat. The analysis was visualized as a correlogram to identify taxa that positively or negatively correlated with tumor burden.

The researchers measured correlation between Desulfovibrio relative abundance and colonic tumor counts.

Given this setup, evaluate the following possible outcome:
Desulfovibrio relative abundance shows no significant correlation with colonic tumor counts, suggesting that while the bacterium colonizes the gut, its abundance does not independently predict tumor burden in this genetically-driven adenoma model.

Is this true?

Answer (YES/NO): NO